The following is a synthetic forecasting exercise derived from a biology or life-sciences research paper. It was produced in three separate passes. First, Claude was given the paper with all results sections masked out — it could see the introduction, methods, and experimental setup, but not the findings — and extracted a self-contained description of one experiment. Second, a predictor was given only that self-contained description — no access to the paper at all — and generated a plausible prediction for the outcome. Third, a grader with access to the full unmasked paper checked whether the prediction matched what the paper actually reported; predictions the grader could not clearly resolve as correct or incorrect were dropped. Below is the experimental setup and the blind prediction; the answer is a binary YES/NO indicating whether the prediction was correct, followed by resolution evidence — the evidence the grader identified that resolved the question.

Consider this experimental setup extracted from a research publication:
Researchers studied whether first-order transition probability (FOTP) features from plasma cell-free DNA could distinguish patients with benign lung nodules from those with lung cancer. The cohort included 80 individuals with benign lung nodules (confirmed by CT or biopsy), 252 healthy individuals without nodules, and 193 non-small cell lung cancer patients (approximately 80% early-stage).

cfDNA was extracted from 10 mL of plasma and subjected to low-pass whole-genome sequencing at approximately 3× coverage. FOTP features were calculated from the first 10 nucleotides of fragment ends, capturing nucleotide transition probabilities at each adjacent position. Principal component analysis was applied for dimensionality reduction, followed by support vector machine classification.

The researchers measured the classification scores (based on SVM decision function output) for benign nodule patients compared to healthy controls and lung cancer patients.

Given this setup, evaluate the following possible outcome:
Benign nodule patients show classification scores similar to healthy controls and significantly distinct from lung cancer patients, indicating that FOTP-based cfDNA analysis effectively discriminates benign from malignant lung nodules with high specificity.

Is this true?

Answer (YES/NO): NO